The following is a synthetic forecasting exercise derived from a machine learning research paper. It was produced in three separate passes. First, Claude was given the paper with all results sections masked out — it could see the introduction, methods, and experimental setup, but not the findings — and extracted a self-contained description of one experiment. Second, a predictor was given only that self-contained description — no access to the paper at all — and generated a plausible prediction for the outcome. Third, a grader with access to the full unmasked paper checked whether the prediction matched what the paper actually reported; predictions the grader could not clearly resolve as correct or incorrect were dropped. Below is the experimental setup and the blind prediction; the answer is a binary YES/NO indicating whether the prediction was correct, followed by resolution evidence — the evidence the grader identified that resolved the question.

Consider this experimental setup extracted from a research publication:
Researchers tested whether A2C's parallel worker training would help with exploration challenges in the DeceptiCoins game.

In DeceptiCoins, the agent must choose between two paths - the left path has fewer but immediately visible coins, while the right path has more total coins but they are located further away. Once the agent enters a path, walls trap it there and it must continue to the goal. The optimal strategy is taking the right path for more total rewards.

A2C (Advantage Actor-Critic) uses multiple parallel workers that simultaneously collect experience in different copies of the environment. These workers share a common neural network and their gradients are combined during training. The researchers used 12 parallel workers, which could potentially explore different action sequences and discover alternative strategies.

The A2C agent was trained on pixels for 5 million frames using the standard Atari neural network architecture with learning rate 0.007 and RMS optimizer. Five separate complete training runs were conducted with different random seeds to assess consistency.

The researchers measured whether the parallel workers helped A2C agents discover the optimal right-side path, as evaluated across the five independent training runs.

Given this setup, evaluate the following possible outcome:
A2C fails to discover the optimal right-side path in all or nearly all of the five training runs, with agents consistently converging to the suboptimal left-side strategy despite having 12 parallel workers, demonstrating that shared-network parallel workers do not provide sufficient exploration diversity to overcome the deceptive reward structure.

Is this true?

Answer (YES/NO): NO